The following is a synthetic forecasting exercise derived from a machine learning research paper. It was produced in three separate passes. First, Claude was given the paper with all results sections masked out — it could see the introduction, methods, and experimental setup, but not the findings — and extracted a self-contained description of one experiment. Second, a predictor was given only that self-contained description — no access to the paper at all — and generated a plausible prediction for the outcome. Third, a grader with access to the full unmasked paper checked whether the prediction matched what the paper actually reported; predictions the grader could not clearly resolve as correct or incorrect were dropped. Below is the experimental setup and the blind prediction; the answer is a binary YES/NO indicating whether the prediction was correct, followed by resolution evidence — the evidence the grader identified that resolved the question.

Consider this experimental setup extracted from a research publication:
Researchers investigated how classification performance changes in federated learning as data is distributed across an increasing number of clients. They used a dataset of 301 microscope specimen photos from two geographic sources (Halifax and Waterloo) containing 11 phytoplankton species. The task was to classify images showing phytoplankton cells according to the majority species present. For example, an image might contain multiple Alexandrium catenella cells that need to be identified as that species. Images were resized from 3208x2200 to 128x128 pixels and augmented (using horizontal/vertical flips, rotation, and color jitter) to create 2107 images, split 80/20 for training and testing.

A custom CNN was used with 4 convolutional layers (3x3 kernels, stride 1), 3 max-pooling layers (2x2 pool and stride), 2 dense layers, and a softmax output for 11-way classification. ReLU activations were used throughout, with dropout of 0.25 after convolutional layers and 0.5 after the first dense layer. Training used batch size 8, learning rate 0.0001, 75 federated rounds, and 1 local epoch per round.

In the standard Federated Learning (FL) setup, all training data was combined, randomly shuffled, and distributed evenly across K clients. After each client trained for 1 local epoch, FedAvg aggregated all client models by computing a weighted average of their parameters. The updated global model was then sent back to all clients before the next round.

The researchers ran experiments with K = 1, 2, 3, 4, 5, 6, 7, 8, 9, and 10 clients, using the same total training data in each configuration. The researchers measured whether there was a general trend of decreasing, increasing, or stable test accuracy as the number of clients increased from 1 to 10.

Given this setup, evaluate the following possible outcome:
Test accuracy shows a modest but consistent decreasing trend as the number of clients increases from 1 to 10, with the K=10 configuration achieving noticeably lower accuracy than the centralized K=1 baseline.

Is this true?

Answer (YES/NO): YES